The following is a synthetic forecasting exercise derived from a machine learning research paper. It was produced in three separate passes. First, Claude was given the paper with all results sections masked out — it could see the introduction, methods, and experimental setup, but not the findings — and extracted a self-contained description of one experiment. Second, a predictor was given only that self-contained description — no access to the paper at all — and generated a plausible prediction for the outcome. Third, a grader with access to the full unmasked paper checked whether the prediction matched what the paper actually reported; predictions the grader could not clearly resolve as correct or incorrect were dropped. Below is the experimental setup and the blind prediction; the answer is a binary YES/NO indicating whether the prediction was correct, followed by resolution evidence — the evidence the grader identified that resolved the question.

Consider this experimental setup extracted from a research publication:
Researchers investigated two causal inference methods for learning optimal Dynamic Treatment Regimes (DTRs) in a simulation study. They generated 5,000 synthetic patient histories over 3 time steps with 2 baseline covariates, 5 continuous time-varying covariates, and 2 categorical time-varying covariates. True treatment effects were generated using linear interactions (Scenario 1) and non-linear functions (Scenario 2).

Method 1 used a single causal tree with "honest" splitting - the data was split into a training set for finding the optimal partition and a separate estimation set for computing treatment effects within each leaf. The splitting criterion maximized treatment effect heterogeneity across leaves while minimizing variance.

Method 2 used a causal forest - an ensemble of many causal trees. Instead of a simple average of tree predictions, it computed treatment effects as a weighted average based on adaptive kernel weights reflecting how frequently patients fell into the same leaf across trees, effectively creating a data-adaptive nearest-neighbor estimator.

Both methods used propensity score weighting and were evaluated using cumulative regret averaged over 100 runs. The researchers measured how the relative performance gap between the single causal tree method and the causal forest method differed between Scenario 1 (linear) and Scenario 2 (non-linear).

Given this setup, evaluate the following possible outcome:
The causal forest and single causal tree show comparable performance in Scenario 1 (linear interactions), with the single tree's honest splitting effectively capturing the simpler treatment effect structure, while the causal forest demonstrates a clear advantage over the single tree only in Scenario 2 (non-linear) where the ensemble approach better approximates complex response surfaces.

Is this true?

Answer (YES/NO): NO